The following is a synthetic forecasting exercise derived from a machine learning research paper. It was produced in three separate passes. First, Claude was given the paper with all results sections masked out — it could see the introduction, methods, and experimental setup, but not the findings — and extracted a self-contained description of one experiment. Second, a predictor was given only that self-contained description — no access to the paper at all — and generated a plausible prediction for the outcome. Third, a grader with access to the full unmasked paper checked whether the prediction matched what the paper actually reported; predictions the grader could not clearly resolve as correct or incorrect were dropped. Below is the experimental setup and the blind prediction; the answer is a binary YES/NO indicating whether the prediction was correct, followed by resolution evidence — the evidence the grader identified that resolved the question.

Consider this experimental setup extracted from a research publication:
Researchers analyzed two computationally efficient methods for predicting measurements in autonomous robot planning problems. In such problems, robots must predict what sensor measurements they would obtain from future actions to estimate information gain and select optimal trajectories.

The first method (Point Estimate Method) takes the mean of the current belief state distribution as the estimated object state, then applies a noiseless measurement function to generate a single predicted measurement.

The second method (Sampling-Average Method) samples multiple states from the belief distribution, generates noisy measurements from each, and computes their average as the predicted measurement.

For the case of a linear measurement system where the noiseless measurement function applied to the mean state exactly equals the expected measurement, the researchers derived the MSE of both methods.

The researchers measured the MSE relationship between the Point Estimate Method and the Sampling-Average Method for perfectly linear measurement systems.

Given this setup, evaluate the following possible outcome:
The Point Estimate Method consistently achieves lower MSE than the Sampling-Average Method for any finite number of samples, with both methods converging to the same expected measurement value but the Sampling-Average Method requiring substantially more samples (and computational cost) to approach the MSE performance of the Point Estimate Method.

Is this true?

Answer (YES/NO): YES